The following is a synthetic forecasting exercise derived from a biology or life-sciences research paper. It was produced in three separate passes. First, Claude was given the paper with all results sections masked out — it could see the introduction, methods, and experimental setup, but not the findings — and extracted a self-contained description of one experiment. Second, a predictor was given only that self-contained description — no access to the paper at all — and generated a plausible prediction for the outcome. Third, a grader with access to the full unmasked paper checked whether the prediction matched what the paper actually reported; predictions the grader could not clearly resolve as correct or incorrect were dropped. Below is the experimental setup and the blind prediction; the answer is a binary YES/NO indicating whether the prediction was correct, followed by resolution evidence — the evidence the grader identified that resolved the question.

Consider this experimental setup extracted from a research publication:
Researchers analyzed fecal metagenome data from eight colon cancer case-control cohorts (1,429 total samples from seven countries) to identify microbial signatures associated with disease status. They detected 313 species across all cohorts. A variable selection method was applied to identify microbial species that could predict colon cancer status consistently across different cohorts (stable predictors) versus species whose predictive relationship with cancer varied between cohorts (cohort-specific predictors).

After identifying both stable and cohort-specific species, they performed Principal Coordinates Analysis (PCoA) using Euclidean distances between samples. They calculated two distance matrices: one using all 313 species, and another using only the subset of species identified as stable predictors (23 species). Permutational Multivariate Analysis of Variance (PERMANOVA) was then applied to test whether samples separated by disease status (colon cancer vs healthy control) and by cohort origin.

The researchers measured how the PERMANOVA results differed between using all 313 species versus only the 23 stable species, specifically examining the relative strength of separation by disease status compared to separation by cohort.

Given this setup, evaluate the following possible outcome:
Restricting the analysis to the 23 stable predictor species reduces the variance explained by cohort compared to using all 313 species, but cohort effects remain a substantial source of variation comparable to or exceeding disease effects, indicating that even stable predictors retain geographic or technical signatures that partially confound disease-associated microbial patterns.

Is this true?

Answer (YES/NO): NO